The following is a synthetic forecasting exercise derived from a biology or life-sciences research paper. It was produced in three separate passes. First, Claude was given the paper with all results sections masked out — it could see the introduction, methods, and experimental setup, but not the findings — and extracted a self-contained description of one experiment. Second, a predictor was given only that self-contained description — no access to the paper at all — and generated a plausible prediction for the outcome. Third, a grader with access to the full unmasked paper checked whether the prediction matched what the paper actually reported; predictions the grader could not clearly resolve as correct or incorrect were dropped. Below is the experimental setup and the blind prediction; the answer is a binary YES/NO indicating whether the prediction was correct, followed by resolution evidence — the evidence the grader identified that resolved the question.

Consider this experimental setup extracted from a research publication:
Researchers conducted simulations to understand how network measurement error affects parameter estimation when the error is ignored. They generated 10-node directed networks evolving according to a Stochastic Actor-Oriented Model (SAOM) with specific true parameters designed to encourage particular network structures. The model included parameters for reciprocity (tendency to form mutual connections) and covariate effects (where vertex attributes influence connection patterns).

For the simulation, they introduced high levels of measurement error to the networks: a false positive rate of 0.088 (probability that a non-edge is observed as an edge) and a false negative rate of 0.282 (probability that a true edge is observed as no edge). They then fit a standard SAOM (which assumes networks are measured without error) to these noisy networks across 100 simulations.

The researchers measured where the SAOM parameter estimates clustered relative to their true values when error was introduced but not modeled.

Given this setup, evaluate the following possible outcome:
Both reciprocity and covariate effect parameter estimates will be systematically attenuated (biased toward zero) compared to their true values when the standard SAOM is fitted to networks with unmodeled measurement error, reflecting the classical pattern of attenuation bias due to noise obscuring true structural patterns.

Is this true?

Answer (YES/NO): YES